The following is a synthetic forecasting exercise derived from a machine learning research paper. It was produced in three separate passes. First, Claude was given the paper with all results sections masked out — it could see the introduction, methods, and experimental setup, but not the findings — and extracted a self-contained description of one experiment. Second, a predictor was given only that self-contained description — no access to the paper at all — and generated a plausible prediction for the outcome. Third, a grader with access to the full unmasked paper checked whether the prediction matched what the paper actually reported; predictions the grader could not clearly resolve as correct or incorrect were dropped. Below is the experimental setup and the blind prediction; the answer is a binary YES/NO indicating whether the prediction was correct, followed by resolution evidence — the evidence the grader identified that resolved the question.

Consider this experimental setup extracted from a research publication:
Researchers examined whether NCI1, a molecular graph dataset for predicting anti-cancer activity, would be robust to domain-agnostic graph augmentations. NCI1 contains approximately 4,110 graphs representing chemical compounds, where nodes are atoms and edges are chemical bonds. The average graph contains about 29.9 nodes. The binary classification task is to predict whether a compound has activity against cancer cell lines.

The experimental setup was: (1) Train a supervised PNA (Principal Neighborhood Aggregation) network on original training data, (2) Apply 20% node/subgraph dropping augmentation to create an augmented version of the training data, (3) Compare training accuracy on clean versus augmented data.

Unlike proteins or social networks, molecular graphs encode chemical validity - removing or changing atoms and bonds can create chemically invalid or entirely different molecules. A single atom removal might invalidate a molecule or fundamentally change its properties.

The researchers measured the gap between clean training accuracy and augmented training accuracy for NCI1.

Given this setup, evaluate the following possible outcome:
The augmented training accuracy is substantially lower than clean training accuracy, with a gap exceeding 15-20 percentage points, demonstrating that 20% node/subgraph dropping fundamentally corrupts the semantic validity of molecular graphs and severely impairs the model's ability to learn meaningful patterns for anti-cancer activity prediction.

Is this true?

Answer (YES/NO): NO